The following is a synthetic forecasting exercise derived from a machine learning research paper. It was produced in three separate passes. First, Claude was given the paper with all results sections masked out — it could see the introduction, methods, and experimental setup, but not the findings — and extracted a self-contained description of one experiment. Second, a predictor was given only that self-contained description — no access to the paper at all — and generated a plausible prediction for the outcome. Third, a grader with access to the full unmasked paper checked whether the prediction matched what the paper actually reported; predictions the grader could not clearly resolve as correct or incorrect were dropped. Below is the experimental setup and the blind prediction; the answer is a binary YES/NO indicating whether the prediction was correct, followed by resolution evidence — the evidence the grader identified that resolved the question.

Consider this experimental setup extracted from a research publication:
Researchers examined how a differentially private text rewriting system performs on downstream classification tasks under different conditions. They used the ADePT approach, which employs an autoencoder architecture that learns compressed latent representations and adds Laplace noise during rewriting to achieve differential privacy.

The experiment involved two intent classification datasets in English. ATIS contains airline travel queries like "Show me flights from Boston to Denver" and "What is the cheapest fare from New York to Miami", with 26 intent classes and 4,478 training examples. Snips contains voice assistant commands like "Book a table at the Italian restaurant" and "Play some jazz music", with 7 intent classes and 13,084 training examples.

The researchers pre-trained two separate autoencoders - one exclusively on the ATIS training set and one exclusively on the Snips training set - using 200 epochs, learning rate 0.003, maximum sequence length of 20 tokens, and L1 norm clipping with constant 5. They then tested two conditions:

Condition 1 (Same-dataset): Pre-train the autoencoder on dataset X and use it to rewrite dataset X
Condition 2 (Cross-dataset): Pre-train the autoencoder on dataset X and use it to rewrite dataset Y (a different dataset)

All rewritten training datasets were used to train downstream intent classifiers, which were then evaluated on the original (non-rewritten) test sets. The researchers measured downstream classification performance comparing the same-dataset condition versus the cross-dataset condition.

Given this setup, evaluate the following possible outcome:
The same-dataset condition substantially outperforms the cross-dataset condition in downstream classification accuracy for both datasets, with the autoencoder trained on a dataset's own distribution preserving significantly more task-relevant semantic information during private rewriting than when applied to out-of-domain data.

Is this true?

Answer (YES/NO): NO